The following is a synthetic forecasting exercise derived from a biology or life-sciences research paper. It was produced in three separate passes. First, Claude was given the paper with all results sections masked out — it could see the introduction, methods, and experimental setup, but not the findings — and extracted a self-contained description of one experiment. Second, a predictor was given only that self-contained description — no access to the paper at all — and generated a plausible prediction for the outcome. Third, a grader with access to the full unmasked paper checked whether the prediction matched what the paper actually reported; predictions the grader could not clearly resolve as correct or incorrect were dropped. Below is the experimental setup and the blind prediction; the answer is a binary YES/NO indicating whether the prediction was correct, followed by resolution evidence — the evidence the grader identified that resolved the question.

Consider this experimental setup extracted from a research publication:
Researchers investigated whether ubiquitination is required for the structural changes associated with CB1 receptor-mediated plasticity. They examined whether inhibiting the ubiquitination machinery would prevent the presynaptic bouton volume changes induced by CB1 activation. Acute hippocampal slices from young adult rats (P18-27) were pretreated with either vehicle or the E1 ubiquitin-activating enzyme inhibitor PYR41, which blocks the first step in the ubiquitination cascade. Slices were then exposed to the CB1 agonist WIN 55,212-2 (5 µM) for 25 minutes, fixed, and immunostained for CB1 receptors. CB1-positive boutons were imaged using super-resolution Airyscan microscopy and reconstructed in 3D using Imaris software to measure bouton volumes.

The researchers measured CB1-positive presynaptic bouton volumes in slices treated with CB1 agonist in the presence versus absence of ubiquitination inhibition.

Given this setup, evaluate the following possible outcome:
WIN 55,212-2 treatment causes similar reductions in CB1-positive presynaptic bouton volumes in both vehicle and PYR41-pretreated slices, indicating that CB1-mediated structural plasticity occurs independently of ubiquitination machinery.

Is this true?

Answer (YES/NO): NO